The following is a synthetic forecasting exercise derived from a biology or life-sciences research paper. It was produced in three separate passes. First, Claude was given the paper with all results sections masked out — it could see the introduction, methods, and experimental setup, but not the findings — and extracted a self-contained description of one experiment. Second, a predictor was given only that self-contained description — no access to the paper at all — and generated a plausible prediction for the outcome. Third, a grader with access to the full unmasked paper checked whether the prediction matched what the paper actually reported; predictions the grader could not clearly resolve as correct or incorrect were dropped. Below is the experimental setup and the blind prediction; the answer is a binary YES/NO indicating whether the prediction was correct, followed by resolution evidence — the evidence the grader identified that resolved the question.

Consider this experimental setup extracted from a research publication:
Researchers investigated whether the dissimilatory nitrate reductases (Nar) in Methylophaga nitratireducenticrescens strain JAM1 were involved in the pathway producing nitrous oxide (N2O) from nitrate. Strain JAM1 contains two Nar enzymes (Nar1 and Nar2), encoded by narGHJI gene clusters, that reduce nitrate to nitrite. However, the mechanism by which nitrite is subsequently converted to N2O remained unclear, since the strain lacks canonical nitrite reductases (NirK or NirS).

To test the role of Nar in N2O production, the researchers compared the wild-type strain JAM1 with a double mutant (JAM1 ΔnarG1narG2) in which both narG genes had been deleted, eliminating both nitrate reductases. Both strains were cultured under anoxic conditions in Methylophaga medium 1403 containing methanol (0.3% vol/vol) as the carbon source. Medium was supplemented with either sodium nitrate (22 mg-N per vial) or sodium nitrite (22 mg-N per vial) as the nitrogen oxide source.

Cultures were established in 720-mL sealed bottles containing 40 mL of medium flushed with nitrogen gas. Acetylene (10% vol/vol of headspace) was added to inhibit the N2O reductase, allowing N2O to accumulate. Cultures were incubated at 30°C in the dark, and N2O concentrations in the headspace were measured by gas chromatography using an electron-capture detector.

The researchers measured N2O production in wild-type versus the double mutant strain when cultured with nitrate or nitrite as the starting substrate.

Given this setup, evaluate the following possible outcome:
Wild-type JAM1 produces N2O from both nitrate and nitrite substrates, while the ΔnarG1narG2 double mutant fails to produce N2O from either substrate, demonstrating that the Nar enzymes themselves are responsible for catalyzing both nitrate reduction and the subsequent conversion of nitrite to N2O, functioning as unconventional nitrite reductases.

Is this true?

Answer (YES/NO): NO